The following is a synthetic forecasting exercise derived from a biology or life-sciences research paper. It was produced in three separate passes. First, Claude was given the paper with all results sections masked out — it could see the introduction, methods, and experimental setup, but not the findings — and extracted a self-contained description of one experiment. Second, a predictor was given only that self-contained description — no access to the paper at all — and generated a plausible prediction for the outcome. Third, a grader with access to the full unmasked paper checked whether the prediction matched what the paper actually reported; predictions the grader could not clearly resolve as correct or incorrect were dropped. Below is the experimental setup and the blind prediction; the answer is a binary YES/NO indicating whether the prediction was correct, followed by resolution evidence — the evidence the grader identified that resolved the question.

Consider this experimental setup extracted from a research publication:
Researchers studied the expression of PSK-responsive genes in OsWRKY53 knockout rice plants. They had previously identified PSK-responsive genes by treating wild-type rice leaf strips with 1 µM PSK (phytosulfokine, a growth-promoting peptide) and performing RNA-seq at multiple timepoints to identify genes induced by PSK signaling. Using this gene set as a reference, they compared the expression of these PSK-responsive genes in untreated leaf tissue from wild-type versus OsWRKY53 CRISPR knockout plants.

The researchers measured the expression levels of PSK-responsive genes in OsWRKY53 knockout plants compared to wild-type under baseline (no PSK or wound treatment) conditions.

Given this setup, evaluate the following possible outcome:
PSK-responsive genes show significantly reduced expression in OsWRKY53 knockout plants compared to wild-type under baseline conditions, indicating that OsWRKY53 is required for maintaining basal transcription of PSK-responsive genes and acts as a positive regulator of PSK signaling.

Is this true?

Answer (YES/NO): NO